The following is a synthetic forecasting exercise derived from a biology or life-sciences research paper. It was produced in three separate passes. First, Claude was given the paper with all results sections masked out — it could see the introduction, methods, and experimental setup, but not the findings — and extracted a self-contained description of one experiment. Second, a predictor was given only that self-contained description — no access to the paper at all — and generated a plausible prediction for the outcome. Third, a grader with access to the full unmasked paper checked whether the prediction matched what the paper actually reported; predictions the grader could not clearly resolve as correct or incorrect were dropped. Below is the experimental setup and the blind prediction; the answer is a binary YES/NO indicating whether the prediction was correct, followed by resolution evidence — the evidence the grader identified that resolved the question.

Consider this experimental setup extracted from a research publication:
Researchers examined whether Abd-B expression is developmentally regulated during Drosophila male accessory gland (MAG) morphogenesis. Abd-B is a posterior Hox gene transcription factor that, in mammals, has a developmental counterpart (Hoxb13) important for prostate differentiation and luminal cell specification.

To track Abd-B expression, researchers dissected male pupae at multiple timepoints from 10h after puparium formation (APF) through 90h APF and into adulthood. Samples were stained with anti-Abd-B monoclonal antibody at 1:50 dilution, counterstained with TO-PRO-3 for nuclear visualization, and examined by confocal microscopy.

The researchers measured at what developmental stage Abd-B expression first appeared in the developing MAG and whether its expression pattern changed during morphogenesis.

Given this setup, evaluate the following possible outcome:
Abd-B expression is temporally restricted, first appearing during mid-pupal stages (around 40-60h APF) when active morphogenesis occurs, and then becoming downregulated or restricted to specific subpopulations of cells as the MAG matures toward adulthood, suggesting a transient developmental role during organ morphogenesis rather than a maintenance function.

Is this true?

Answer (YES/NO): NO